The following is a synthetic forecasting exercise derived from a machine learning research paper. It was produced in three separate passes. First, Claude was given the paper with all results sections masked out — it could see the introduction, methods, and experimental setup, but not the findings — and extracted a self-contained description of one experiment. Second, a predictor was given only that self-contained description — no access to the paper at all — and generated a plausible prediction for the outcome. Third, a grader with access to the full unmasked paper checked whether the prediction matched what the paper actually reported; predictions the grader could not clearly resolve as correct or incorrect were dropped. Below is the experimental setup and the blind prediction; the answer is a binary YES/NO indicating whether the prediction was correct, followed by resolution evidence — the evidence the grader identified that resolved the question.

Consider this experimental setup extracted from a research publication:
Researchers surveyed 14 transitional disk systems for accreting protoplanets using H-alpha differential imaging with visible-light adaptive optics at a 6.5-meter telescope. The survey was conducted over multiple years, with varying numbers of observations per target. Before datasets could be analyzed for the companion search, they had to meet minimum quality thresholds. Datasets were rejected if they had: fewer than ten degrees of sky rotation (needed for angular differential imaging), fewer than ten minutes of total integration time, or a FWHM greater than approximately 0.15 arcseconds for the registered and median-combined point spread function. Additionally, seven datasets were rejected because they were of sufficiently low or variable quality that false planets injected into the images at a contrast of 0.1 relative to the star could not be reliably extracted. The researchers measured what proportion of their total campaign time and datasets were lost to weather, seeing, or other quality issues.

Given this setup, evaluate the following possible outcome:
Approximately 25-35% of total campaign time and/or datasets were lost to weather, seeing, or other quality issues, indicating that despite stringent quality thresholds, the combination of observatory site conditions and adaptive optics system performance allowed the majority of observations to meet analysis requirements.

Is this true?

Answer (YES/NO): NO